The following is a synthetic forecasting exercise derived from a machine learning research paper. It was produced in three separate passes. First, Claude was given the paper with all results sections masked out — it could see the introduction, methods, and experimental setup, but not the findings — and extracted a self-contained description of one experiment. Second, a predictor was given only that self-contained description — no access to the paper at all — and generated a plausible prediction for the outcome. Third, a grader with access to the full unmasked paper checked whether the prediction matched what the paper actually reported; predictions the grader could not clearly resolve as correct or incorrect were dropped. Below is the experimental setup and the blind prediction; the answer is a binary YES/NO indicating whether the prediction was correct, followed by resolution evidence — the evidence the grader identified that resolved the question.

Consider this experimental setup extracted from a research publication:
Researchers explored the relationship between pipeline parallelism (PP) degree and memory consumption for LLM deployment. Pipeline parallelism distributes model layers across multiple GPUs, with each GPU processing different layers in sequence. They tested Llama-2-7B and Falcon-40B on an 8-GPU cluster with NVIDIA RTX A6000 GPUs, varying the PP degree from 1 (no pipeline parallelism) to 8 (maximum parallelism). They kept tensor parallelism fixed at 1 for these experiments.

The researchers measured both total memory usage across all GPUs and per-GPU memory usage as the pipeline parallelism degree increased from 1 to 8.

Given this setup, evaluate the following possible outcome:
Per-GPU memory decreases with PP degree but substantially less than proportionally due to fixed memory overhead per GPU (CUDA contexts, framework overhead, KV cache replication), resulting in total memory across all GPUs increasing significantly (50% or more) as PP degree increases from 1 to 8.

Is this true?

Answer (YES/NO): NO